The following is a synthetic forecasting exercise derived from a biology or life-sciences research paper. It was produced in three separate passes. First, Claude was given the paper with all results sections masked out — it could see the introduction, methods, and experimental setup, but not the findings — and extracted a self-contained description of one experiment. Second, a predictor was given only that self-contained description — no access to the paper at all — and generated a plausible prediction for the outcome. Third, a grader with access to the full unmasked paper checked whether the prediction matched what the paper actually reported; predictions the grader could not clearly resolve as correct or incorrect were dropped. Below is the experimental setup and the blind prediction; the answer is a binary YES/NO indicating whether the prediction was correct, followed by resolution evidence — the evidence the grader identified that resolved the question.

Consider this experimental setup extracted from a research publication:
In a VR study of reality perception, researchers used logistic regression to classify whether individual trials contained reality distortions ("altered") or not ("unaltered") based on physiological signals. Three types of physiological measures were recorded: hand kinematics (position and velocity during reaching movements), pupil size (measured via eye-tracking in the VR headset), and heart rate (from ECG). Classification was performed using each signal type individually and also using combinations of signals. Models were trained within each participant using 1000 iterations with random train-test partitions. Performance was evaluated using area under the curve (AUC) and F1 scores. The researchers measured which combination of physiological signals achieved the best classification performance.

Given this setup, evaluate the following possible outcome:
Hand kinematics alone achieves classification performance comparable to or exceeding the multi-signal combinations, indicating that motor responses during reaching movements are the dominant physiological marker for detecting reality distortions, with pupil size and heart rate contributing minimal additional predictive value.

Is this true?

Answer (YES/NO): NO